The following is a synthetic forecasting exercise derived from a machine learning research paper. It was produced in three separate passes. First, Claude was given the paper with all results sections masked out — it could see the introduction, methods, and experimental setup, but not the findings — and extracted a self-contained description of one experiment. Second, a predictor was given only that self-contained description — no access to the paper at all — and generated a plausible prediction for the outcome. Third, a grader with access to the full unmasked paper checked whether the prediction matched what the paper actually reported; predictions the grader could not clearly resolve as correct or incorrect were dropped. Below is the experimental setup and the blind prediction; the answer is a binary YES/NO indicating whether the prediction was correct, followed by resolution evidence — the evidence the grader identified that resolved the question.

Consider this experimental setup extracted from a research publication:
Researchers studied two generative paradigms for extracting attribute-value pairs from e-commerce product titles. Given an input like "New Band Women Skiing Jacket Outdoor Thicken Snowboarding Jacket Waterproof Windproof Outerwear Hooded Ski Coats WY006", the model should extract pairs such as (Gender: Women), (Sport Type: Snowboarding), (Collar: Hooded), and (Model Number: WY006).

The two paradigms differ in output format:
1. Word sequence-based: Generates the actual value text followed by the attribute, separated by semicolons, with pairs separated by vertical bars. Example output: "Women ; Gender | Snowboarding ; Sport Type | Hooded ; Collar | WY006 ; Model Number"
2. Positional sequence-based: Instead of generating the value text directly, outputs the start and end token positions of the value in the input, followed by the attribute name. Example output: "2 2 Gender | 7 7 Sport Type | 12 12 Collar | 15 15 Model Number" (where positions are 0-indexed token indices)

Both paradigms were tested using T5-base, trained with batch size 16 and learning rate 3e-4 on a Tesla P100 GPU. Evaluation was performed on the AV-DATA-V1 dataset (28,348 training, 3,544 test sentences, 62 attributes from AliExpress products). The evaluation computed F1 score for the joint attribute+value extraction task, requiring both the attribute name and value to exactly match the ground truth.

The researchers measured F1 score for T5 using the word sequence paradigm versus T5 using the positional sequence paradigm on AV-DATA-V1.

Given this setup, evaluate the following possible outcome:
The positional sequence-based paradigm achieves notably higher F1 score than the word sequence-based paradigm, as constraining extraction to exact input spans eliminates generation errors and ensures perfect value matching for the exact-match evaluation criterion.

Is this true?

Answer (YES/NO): NO